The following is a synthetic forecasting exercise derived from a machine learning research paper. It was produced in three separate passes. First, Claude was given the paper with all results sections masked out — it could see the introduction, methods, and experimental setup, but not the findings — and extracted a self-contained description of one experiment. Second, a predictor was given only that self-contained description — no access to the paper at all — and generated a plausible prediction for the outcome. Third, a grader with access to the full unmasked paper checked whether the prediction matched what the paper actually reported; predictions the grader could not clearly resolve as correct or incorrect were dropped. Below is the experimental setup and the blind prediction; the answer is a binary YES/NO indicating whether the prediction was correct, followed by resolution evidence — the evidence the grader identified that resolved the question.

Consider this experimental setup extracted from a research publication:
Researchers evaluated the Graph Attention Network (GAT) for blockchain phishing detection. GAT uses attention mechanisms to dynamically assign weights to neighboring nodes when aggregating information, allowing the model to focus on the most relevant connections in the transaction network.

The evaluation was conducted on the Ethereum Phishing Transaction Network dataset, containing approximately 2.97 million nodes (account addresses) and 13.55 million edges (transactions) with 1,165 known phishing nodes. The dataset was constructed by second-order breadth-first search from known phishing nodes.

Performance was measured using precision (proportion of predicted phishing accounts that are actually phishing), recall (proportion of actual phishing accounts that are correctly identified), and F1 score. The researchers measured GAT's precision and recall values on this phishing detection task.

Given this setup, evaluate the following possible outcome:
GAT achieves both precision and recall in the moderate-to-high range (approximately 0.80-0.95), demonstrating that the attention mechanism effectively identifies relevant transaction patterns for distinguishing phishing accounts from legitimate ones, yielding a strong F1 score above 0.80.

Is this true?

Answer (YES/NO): NO